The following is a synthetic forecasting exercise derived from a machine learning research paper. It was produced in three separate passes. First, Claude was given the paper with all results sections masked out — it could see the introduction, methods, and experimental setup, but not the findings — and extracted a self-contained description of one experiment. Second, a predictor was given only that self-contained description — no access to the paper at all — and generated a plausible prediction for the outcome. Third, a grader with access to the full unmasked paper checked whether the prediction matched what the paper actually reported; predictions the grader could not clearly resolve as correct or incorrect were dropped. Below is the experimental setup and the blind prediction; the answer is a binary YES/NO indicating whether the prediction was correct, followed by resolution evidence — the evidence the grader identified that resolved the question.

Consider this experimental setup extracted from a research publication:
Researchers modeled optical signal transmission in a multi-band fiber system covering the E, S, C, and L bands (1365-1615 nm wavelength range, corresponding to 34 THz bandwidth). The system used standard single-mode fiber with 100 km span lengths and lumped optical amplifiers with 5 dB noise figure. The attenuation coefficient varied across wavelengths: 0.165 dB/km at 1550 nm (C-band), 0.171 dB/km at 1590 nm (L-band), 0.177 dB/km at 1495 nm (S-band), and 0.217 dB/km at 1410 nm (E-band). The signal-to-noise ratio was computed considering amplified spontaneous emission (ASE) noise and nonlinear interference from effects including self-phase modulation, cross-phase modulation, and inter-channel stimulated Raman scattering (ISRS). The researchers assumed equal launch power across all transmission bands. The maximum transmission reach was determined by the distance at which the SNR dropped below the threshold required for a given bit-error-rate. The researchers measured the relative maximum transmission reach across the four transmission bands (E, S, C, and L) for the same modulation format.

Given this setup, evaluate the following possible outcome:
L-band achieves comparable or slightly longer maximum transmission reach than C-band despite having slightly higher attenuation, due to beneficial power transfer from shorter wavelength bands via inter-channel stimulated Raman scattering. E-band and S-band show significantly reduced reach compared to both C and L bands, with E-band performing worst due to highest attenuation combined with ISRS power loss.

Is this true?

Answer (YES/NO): NO